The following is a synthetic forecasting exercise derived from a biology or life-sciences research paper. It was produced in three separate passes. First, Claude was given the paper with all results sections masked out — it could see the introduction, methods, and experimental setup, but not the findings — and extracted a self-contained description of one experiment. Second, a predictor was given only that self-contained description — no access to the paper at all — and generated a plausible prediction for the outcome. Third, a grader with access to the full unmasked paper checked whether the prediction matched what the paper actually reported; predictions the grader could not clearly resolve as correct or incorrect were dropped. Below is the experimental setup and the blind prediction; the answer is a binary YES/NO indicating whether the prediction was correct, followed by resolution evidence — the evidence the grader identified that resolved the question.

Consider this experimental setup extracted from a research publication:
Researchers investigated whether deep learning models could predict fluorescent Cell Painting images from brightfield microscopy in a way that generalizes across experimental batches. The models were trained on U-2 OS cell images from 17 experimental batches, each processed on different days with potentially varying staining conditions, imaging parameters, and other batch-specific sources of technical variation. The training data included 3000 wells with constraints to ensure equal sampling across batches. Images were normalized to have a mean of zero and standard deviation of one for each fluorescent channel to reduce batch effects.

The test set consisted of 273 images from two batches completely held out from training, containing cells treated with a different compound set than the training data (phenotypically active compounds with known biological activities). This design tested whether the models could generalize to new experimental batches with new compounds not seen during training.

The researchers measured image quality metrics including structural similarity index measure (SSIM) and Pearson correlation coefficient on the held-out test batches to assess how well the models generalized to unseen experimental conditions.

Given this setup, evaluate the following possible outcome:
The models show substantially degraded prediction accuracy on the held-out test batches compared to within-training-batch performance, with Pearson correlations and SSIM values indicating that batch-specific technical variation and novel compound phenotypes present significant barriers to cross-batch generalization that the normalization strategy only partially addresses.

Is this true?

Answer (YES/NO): NO